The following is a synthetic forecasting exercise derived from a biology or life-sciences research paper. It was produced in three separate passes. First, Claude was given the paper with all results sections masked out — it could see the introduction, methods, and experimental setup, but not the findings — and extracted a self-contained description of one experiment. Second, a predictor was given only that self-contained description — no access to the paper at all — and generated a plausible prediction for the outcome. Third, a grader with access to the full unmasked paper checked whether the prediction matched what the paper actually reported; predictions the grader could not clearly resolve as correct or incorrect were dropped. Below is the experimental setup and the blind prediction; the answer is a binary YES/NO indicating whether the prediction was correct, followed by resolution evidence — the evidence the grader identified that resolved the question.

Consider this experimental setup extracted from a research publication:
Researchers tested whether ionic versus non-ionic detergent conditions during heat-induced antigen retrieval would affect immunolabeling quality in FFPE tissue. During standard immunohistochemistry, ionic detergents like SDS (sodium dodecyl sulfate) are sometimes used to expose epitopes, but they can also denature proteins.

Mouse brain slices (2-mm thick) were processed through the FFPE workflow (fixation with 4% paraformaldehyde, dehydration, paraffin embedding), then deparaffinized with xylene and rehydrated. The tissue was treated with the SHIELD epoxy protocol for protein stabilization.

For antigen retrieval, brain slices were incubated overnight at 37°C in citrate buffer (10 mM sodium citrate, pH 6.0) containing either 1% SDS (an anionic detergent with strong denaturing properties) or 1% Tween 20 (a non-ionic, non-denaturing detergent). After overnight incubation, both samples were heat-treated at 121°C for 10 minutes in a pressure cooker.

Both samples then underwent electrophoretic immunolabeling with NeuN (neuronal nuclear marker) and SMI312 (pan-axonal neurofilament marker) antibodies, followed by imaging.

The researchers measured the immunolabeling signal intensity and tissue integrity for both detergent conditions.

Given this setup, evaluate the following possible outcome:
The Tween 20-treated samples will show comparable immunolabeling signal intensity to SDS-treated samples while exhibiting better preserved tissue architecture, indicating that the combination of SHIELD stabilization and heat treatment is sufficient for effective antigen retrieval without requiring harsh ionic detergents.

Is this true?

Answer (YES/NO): YES